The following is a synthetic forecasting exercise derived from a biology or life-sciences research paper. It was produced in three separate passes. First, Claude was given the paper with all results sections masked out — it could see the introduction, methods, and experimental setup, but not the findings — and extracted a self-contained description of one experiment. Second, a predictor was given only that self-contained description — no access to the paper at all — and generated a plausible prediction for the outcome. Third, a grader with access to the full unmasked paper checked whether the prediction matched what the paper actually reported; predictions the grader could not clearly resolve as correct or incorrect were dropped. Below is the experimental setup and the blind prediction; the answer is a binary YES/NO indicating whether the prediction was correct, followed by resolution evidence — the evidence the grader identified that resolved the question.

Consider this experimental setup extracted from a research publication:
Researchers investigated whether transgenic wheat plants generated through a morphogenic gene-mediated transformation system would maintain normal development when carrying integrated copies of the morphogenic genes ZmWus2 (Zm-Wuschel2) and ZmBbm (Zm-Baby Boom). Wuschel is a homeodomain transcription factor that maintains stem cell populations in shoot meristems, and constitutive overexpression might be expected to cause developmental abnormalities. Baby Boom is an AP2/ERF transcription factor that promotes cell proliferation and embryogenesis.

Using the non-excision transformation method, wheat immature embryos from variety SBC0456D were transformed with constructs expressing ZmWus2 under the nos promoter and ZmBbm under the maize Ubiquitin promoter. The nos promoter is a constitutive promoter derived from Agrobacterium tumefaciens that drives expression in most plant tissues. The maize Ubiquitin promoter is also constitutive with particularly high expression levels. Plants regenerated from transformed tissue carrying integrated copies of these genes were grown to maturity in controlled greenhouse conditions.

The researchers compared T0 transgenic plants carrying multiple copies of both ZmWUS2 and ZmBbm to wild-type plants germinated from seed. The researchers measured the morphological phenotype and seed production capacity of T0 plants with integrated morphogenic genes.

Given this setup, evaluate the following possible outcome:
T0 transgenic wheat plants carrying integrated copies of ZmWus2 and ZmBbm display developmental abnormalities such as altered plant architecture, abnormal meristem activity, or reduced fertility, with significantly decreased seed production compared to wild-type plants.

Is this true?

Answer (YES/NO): NO